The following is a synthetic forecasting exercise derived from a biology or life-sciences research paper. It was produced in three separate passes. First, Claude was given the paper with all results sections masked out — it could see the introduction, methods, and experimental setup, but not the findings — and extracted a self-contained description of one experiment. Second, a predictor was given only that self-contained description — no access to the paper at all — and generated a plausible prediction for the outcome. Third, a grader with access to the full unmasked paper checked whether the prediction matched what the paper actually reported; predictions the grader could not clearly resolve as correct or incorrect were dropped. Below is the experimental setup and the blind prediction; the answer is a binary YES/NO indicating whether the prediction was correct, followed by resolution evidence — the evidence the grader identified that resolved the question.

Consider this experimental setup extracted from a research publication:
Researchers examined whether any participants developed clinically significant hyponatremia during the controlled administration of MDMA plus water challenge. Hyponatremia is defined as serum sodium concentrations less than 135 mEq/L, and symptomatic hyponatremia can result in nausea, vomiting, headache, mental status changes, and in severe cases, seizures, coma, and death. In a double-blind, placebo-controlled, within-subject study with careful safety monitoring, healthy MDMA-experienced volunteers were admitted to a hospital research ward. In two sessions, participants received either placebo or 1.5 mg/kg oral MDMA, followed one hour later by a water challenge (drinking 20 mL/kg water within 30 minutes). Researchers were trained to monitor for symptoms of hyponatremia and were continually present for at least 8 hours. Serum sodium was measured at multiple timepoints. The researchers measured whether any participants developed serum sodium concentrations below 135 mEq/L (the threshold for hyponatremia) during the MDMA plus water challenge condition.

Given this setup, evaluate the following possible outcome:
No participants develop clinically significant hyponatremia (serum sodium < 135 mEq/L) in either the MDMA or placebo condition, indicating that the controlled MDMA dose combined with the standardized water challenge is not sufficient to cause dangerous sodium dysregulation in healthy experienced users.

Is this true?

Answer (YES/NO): NO